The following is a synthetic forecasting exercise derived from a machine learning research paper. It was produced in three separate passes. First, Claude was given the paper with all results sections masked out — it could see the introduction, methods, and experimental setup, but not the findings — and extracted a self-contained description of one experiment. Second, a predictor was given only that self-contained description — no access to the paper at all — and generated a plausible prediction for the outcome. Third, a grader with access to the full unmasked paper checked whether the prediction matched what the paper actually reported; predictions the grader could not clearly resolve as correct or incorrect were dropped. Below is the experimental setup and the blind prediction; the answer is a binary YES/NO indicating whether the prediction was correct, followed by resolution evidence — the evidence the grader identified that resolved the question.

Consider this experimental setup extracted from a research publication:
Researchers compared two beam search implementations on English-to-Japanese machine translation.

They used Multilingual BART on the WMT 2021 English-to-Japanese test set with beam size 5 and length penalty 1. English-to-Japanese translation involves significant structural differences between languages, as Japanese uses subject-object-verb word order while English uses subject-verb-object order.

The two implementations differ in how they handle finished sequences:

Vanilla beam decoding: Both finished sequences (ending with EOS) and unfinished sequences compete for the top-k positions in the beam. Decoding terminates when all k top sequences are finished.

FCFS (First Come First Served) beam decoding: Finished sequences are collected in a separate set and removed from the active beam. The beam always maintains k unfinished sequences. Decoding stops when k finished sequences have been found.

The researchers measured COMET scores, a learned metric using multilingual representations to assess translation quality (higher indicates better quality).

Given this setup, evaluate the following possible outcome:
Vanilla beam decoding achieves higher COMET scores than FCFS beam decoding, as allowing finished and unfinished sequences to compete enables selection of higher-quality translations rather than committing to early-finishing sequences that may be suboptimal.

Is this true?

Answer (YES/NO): YES